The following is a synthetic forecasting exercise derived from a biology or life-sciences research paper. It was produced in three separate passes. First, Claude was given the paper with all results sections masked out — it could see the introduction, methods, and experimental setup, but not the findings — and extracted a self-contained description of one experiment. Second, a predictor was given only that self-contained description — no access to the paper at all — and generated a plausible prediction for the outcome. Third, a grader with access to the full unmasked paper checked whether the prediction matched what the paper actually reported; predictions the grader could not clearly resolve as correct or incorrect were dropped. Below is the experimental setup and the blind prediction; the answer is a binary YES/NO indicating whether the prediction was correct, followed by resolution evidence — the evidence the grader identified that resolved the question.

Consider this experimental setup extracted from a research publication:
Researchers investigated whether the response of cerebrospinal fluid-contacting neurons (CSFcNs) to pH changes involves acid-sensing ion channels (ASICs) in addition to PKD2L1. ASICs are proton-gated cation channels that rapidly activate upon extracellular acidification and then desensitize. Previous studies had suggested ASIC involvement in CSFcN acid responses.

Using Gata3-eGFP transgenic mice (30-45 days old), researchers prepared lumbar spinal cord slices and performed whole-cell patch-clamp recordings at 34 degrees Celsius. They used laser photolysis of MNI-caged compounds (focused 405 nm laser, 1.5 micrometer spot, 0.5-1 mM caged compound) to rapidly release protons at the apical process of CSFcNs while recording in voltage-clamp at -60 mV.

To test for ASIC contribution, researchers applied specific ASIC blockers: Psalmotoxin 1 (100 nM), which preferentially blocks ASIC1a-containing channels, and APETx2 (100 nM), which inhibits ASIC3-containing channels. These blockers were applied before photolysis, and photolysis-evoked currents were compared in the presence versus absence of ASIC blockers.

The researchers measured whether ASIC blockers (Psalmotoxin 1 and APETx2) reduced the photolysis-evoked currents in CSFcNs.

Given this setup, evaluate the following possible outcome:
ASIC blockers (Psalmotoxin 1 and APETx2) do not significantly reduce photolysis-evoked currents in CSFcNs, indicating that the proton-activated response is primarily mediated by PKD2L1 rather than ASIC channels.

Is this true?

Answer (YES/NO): YES